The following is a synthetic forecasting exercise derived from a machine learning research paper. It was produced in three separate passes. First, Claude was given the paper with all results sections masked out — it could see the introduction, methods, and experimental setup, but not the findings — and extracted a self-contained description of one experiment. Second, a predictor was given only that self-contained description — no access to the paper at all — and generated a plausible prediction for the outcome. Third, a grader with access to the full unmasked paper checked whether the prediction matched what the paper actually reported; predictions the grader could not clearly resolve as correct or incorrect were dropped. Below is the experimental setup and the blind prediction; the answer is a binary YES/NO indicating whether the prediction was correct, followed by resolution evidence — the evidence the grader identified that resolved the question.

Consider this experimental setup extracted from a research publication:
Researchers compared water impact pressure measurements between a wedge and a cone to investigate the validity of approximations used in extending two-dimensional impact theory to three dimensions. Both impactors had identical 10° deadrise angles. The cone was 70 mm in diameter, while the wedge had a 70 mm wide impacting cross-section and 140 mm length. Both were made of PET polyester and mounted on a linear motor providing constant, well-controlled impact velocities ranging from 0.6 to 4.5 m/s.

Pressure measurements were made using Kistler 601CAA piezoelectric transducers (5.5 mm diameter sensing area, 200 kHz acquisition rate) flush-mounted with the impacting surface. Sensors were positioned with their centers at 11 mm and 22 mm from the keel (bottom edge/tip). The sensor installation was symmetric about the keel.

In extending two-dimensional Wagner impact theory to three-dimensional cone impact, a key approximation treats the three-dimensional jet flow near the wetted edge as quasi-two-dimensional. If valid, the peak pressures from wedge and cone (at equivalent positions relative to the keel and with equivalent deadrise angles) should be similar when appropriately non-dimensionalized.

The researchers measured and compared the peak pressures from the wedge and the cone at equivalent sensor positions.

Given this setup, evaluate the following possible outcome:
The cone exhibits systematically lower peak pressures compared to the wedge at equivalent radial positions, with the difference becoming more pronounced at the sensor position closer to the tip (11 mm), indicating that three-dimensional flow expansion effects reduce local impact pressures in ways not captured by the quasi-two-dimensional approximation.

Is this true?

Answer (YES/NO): NO